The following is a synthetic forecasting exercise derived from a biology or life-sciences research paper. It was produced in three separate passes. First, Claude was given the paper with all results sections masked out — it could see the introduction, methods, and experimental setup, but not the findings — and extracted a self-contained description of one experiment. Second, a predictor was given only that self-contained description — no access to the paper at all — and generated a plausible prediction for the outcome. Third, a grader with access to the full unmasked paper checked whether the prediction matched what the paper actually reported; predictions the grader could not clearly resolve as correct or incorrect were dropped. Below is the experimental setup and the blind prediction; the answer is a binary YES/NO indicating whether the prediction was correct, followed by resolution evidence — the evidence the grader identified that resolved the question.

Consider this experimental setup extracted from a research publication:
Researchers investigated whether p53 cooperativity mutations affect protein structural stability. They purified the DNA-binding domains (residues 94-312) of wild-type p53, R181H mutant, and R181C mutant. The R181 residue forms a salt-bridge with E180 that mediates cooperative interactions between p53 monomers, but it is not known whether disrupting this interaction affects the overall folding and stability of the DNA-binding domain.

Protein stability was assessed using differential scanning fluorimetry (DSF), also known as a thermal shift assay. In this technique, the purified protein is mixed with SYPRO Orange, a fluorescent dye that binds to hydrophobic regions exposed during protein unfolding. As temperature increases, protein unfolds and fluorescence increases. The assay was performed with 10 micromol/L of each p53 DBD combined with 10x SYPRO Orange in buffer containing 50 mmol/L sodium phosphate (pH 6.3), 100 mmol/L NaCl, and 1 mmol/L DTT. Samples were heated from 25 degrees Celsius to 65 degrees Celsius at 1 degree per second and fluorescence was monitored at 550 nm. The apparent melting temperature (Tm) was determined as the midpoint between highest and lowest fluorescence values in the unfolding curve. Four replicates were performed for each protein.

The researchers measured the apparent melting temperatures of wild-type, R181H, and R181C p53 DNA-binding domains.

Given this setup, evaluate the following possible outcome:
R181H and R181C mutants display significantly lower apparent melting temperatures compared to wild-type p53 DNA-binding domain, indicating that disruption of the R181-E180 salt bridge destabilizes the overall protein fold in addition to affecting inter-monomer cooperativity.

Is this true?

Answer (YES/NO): NO